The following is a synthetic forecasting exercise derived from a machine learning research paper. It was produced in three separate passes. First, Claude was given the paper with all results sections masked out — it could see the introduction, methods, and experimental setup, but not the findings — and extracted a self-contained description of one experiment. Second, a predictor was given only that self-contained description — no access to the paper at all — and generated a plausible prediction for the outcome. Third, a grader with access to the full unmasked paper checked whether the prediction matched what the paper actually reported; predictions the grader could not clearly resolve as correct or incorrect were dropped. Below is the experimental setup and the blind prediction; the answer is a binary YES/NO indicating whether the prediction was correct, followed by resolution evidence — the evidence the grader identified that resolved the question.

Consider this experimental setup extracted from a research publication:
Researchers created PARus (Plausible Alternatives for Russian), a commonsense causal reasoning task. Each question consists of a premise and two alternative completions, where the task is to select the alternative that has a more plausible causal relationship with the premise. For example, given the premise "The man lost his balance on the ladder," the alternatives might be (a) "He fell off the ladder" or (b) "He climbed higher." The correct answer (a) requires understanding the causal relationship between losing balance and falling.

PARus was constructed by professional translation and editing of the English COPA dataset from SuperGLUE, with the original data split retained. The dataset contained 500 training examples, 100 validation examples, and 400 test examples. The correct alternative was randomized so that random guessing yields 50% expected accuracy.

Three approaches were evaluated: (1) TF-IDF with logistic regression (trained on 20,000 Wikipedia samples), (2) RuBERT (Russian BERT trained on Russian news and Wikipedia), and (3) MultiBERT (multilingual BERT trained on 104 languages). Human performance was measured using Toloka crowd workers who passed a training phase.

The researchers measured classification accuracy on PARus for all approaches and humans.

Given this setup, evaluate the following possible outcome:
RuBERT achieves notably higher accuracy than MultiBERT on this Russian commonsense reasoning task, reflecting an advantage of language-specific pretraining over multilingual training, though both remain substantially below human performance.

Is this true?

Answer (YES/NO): NO